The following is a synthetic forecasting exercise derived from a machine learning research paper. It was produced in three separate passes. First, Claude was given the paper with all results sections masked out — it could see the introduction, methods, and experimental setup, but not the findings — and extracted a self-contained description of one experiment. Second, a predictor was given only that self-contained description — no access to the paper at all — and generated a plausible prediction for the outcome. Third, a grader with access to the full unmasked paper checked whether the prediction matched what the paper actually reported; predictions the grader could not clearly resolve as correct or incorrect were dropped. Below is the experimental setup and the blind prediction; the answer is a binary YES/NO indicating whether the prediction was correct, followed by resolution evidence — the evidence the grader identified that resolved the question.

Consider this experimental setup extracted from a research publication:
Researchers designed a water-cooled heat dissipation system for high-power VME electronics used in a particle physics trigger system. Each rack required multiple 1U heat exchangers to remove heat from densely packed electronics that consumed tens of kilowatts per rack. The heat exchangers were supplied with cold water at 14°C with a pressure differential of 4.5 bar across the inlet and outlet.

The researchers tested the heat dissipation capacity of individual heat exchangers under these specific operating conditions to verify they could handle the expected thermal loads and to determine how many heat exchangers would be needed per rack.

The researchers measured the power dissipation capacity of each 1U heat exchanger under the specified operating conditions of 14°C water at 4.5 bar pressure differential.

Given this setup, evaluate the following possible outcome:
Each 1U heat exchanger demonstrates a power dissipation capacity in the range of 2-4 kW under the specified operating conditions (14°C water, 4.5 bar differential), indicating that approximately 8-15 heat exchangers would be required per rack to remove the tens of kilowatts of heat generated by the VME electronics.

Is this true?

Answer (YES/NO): NO